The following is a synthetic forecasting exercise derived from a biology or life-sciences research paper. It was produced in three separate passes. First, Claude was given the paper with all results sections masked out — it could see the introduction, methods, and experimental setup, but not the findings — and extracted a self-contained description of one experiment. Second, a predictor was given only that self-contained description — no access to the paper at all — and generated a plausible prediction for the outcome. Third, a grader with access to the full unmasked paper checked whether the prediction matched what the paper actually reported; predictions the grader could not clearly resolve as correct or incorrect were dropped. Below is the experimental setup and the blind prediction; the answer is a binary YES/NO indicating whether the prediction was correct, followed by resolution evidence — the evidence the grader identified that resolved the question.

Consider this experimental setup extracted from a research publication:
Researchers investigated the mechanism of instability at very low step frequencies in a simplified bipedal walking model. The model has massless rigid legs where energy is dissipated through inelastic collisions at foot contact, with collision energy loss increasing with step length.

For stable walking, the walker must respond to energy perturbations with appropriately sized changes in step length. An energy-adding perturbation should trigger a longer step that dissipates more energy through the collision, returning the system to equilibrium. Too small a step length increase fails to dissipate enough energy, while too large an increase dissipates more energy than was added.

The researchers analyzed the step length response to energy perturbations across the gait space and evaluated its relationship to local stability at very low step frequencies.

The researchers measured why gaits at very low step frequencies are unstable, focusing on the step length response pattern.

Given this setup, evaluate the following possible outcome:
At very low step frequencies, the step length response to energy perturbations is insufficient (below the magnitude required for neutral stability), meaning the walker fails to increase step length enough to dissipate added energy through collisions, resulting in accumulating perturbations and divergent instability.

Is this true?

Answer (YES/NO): NO